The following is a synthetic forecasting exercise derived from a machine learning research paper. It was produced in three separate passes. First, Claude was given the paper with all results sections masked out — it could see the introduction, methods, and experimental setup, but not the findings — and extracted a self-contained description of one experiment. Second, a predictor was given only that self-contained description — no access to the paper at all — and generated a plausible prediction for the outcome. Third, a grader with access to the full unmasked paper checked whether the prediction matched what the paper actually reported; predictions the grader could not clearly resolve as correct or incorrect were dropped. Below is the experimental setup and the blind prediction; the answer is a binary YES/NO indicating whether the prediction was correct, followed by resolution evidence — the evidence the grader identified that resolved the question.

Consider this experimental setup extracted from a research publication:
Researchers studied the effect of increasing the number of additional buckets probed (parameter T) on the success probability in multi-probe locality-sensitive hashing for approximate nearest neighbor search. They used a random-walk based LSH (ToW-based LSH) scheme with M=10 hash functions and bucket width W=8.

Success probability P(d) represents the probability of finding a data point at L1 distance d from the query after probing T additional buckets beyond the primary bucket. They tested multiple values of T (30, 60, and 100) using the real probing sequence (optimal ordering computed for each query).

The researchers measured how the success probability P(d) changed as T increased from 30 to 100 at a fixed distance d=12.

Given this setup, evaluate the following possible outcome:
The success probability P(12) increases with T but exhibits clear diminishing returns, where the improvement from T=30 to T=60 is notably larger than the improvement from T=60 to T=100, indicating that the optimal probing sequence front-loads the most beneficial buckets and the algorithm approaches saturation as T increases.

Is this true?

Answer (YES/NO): NO